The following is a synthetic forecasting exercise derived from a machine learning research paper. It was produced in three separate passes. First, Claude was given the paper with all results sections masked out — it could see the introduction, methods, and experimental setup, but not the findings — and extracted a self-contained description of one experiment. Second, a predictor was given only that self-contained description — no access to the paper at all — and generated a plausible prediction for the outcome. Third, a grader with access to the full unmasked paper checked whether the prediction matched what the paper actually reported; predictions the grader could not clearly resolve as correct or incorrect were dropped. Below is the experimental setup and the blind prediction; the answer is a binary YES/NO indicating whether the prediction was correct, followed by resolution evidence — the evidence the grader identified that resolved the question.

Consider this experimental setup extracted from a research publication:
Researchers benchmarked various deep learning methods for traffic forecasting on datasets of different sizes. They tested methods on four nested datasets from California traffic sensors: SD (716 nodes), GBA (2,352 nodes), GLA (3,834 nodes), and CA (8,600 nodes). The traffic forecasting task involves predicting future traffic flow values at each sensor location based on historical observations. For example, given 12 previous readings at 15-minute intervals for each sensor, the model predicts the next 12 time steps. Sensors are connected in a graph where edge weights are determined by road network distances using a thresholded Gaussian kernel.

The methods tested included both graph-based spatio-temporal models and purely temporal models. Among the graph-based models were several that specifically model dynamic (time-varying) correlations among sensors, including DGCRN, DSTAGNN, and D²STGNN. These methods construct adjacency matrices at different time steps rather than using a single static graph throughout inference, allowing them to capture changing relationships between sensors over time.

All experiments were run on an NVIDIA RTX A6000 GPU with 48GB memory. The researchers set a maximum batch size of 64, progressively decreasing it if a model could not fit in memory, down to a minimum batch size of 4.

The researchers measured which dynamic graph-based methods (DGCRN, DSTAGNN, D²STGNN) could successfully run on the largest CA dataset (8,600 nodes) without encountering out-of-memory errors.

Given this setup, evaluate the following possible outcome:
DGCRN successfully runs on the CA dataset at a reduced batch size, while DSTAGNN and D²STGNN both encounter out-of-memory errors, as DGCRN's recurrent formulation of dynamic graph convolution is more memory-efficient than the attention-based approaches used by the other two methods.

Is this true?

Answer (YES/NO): NO